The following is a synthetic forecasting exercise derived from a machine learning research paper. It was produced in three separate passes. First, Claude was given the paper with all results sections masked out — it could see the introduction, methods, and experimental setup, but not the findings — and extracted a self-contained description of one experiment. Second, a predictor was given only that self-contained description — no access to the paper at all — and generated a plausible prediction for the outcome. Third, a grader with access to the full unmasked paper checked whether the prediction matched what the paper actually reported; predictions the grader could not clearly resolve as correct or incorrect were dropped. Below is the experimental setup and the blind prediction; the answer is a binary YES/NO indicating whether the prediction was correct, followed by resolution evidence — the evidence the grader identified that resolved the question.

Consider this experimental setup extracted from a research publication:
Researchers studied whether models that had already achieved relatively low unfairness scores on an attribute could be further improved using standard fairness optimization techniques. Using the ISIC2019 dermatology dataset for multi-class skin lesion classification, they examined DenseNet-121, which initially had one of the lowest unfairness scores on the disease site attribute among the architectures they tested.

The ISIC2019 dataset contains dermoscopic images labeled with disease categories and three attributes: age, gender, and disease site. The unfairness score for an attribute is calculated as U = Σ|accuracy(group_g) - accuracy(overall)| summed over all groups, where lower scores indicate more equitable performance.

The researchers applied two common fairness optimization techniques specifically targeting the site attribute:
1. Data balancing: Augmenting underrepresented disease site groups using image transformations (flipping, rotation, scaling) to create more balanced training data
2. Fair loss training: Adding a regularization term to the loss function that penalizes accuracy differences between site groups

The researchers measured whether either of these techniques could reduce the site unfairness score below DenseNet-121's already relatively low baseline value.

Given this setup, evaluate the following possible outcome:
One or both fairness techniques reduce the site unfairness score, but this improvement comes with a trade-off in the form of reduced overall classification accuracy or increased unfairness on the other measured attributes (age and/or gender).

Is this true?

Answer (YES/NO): NO